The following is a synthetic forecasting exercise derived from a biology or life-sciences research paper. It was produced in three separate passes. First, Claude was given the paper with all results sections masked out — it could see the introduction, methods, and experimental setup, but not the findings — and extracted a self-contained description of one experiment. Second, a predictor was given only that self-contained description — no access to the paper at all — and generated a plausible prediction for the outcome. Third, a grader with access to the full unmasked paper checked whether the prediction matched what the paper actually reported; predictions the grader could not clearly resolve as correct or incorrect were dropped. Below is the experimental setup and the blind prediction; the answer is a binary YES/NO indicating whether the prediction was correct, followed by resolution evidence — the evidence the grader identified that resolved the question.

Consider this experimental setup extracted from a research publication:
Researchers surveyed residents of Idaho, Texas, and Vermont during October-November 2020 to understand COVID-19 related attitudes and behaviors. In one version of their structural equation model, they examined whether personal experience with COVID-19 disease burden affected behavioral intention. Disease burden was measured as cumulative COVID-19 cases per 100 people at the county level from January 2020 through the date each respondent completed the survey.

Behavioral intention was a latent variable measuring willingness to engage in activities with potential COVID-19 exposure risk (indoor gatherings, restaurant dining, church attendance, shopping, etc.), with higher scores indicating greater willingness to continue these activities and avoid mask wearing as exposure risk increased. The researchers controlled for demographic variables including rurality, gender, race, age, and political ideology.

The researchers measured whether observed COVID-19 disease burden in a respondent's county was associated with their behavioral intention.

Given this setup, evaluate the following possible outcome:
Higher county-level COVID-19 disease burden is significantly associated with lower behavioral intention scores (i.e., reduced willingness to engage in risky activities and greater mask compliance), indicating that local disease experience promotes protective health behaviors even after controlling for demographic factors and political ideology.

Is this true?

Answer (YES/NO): NO